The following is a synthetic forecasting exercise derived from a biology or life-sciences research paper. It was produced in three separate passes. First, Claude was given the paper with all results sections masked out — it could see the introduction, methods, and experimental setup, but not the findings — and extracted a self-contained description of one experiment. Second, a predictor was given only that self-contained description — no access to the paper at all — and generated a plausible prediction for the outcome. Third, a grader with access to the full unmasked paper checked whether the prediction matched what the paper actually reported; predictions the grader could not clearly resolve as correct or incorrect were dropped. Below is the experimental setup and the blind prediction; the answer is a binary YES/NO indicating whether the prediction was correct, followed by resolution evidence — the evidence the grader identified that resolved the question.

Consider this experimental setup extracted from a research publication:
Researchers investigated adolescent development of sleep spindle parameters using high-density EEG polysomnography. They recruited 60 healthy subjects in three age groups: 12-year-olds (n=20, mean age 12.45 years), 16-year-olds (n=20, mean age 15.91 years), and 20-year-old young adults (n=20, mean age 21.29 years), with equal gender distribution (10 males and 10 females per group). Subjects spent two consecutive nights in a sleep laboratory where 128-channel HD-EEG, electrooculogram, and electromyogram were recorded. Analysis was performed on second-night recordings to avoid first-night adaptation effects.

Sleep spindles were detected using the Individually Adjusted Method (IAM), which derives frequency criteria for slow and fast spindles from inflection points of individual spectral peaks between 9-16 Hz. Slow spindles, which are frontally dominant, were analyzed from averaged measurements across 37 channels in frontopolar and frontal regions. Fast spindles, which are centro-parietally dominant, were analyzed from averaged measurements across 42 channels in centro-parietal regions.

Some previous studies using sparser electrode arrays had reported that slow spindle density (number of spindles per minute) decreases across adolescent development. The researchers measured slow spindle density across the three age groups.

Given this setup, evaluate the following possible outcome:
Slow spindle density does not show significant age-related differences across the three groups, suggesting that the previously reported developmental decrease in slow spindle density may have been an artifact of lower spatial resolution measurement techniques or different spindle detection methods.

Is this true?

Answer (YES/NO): YES